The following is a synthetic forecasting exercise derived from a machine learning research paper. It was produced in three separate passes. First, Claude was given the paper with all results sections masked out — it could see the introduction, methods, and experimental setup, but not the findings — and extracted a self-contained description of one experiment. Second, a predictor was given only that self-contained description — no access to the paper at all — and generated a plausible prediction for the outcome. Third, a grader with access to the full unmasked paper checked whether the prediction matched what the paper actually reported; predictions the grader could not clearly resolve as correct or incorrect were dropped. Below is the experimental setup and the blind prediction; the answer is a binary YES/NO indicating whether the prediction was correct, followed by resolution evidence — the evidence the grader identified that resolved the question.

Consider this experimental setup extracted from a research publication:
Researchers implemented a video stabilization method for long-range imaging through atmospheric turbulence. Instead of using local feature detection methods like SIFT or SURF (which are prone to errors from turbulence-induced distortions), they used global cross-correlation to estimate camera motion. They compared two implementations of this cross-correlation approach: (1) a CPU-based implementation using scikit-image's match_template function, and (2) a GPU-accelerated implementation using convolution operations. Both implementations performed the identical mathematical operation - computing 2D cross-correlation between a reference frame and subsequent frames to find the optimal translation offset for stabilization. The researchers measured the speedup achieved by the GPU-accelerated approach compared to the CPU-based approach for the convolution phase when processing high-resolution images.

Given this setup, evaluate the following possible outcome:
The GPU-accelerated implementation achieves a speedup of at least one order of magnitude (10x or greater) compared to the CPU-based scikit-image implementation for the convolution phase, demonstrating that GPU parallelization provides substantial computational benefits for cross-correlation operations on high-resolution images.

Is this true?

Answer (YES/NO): YES